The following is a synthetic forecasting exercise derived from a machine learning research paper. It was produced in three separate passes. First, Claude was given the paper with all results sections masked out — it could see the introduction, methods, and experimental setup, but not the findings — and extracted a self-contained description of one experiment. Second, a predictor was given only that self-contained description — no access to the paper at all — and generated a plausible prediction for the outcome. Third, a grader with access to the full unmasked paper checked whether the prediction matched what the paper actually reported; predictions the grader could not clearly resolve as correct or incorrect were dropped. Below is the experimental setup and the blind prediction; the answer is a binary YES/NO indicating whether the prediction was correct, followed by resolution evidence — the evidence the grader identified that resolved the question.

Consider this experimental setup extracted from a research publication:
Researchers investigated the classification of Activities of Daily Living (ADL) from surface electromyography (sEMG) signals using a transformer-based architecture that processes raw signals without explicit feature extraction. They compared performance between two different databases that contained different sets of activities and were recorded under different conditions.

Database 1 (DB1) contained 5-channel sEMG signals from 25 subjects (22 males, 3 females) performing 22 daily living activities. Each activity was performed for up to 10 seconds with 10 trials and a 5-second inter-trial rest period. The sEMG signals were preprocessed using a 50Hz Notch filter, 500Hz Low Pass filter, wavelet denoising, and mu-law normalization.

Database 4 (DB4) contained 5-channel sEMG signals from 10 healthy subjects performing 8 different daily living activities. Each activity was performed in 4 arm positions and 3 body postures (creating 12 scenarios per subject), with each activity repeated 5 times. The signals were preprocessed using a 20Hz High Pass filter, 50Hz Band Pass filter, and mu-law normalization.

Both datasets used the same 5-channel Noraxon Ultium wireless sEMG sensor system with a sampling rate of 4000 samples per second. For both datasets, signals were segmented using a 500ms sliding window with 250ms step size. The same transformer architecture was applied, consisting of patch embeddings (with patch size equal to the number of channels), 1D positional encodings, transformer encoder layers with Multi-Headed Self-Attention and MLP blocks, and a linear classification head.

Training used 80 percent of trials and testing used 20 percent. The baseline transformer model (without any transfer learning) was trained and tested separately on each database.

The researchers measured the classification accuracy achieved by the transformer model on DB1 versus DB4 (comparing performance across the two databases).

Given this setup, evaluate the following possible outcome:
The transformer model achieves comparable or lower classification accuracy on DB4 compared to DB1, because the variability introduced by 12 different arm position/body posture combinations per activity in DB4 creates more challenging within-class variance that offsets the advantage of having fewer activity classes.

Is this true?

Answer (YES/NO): NO